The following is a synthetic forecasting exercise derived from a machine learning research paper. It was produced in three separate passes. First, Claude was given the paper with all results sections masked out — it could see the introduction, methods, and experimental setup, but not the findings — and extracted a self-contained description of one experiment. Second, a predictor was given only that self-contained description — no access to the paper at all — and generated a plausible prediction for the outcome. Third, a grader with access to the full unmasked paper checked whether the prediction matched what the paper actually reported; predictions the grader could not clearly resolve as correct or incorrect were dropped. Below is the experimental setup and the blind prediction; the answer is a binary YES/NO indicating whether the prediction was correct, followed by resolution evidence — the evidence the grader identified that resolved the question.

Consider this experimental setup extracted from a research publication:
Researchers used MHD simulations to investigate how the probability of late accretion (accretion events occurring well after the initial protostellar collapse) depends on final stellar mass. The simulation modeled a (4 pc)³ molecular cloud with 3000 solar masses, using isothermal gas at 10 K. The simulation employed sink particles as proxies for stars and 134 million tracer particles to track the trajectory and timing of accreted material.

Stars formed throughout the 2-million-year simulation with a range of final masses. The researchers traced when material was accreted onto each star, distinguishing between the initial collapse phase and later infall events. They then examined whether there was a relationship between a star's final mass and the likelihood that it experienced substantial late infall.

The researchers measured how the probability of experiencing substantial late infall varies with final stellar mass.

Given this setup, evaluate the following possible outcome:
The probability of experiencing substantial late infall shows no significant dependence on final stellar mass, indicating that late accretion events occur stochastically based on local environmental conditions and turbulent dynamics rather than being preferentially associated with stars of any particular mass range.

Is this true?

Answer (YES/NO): NO